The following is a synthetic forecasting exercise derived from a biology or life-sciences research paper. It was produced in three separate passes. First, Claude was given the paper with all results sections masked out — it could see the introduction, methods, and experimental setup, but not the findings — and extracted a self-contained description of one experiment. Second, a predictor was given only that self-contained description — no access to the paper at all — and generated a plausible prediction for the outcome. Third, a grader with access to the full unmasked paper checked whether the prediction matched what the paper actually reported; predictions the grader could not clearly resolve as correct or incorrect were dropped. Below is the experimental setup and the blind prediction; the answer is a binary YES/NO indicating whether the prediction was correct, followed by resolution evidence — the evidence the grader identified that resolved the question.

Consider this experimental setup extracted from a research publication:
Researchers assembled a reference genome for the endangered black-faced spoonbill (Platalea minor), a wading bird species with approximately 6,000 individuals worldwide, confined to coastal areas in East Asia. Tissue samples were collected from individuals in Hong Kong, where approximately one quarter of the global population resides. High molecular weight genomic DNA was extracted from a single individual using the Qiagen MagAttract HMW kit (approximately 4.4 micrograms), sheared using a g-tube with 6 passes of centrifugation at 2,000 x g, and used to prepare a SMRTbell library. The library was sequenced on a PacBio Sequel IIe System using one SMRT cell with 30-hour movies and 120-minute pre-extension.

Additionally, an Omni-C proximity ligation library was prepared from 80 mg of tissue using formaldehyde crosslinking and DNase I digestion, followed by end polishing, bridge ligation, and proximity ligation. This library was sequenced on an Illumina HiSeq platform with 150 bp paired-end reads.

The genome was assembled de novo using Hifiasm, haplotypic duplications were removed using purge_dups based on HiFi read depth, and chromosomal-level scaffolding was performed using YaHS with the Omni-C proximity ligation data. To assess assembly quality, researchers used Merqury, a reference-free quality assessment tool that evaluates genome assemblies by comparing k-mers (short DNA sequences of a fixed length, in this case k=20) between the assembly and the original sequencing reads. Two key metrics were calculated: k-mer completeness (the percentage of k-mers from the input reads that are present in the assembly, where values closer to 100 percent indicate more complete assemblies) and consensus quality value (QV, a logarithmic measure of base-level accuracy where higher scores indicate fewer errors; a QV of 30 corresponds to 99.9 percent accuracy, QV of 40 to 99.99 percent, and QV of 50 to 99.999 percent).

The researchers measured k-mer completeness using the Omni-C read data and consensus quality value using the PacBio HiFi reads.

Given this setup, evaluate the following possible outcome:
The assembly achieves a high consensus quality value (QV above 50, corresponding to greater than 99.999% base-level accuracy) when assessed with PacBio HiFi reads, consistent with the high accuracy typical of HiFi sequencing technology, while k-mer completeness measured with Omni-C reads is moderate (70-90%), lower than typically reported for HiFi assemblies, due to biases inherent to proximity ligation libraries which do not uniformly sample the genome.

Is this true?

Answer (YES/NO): NO